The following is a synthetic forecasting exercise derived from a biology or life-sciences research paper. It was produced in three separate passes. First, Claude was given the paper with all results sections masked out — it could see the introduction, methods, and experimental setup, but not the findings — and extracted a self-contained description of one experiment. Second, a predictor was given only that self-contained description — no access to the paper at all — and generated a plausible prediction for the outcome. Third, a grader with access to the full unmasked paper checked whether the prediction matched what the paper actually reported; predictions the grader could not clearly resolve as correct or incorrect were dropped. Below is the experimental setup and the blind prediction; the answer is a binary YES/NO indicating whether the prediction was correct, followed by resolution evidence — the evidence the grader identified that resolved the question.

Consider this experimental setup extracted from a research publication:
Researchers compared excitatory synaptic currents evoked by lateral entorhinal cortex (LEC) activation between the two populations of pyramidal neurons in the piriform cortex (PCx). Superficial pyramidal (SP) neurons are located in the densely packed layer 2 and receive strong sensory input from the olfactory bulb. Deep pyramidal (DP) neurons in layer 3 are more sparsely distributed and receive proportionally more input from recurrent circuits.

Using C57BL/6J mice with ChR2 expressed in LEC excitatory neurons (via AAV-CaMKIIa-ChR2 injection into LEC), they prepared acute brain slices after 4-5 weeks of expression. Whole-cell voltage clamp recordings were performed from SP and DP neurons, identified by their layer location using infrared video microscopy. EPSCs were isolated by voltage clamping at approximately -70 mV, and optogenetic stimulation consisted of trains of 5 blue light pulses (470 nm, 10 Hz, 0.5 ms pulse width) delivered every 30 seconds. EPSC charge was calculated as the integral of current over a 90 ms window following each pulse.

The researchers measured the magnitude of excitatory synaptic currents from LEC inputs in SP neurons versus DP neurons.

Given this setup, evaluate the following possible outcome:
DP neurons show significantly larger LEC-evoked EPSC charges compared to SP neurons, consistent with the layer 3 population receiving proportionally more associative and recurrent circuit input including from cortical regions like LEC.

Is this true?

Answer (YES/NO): NO